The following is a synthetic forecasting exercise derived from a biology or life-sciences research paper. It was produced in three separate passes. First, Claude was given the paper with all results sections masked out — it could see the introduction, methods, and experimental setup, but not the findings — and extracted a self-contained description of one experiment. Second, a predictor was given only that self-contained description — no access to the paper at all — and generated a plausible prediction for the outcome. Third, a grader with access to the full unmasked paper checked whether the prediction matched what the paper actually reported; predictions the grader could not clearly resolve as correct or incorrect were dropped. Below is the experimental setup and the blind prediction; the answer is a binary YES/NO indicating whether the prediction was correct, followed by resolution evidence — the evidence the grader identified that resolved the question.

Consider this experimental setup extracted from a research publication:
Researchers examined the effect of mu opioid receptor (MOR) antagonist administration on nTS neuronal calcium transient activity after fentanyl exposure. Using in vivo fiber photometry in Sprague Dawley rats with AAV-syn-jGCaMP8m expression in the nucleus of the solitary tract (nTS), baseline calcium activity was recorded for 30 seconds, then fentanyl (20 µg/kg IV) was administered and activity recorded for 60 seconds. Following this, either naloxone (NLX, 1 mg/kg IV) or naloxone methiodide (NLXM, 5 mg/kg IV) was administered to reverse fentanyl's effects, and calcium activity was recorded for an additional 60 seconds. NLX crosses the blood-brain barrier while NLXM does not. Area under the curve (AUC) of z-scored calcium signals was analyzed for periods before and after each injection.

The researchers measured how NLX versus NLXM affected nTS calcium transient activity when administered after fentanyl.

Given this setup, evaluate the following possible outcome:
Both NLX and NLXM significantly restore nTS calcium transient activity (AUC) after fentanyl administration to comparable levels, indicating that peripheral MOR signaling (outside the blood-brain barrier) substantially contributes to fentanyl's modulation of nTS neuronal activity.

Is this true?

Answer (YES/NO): NO